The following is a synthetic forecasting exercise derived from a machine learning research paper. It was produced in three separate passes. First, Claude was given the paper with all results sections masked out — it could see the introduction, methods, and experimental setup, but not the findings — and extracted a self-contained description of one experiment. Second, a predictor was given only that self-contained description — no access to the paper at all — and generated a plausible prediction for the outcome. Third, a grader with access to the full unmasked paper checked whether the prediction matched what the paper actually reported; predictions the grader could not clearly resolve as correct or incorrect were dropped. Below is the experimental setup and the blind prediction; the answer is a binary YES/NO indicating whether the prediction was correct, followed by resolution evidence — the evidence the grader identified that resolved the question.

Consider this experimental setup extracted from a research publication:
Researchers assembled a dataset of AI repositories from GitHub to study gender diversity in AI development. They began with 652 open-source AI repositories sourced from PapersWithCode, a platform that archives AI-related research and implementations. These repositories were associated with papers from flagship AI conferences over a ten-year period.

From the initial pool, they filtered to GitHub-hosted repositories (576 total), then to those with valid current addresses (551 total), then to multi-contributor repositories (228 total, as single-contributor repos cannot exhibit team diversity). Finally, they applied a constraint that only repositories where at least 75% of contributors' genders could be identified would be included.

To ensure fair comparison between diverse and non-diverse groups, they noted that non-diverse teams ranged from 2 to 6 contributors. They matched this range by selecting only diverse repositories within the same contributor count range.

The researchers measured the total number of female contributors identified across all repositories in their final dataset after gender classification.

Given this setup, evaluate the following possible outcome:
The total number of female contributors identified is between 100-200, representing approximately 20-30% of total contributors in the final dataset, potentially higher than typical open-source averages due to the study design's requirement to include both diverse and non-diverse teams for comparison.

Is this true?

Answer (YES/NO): NO